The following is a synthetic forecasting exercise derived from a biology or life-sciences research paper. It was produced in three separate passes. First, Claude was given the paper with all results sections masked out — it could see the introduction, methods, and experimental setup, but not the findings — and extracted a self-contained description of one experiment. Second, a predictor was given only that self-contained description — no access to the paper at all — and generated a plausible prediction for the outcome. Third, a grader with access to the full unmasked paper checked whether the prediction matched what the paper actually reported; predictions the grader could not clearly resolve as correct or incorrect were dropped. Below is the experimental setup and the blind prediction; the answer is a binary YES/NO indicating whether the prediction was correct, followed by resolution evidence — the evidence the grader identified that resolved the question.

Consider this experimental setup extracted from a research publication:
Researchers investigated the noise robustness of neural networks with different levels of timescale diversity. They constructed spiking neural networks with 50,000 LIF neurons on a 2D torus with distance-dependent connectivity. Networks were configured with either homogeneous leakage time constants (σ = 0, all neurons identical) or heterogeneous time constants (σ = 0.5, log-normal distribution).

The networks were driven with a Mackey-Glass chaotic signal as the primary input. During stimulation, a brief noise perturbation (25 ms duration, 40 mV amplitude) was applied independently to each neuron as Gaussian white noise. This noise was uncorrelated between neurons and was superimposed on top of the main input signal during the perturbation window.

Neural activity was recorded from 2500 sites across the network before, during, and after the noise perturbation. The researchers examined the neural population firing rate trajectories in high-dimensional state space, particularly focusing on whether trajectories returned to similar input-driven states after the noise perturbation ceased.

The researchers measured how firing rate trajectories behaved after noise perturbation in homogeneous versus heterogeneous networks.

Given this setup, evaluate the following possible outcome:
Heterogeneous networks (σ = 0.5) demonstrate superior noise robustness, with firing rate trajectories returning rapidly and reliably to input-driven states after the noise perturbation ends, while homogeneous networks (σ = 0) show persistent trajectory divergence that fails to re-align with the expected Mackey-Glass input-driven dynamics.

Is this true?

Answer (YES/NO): YES